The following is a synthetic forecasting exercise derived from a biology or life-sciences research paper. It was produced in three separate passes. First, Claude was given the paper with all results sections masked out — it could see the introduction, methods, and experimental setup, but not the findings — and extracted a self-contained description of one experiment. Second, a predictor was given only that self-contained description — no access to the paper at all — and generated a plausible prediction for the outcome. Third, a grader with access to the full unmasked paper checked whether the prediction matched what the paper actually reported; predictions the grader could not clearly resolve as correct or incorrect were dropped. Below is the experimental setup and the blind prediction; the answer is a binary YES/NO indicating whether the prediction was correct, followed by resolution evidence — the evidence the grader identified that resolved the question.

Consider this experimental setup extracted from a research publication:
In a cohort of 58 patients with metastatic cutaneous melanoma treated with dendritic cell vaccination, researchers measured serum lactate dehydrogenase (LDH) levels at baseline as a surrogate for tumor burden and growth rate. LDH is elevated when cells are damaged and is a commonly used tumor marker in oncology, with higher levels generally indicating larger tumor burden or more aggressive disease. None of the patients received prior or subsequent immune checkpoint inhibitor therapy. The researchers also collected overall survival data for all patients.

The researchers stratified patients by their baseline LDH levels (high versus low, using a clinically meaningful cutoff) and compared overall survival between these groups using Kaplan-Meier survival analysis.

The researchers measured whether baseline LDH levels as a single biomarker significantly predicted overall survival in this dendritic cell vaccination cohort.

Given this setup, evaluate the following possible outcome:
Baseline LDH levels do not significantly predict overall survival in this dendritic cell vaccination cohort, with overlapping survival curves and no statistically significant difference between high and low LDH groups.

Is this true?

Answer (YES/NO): NO